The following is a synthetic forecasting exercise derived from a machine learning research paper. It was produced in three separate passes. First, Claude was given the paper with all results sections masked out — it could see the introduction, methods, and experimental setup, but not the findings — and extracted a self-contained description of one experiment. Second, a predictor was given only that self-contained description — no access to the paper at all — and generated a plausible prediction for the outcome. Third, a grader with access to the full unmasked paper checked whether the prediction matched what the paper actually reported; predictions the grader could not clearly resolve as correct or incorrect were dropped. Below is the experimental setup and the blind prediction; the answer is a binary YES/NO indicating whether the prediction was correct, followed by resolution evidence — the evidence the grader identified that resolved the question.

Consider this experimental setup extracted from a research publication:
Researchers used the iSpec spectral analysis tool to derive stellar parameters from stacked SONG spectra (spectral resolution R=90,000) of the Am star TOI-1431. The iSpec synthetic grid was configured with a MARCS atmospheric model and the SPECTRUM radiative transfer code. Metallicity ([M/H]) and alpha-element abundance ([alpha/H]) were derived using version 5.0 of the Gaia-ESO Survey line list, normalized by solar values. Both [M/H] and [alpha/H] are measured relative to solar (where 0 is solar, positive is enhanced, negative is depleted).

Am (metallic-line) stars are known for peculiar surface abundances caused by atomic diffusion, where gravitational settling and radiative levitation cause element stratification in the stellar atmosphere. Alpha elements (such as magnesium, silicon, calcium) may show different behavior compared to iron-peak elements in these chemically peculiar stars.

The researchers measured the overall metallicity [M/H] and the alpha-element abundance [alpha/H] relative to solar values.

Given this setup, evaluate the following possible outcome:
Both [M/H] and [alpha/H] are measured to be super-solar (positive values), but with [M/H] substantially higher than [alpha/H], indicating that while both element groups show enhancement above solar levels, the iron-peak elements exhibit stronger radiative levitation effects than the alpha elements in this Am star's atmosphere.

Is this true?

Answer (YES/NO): NO